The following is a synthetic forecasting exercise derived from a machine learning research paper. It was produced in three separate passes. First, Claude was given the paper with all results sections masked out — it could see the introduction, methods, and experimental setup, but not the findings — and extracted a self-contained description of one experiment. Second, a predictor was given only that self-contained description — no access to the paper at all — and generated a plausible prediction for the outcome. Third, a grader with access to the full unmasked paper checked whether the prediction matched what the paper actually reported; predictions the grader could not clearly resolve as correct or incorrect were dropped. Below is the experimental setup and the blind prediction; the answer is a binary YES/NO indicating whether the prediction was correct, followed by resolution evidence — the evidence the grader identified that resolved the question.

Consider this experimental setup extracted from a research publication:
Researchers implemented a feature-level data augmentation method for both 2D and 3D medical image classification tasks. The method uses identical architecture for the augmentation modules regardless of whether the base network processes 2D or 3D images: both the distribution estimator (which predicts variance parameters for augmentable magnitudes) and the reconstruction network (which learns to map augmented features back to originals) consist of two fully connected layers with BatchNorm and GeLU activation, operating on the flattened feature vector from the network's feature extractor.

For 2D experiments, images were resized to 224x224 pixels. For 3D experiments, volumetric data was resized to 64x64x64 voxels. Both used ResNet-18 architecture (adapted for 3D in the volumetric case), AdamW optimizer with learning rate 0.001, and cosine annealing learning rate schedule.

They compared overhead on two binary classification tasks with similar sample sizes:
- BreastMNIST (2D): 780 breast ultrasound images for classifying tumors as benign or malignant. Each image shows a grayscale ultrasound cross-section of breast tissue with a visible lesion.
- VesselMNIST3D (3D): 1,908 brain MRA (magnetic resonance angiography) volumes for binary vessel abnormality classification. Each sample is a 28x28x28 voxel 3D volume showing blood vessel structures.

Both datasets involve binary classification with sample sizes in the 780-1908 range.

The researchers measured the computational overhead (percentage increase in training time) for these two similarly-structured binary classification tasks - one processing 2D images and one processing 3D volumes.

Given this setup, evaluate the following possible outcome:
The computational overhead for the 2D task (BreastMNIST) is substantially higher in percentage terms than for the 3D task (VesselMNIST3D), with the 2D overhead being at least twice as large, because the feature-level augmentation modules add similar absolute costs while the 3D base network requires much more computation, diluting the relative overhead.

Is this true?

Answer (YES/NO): YES